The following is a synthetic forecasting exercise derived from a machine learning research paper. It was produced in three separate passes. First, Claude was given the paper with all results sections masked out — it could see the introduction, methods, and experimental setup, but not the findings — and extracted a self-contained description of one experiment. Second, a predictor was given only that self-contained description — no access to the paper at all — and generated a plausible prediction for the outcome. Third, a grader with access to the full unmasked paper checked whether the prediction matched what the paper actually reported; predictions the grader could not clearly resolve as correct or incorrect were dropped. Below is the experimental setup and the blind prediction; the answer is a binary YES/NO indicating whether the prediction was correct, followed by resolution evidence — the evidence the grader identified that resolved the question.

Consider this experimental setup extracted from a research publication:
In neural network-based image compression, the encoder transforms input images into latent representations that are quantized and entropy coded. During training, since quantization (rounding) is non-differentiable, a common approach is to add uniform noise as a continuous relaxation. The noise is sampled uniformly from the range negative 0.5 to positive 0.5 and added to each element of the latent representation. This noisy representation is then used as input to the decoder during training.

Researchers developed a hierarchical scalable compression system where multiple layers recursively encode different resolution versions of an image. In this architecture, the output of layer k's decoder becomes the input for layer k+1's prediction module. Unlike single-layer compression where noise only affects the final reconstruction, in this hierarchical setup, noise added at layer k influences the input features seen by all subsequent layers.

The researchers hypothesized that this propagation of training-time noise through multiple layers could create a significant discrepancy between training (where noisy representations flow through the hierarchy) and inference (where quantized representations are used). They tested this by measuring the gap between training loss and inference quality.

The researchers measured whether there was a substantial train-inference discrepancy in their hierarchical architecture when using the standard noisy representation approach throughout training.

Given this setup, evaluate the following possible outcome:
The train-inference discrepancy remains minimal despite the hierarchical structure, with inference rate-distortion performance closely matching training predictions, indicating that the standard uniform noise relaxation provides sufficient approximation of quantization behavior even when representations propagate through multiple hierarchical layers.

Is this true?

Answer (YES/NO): NO